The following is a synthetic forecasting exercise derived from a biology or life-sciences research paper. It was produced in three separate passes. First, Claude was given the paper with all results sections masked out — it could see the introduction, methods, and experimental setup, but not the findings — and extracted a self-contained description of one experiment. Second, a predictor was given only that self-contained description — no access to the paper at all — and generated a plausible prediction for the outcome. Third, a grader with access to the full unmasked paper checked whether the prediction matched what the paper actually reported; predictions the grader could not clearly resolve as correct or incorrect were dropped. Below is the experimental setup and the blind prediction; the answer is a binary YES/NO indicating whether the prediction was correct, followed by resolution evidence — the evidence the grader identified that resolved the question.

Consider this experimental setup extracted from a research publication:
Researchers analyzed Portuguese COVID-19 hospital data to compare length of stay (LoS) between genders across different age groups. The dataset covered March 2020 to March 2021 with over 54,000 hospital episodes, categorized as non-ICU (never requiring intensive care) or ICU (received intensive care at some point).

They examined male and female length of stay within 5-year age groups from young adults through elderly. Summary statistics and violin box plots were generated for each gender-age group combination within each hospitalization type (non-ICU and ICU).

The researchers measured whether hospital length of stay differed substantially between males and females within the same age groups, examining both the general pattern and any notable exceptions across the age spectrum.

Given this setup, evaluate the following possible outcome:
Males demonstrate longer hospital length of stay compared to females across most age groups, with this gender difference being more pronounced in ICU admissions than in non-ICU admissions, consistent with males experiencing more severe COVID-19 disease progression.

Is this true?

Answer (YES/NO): NO